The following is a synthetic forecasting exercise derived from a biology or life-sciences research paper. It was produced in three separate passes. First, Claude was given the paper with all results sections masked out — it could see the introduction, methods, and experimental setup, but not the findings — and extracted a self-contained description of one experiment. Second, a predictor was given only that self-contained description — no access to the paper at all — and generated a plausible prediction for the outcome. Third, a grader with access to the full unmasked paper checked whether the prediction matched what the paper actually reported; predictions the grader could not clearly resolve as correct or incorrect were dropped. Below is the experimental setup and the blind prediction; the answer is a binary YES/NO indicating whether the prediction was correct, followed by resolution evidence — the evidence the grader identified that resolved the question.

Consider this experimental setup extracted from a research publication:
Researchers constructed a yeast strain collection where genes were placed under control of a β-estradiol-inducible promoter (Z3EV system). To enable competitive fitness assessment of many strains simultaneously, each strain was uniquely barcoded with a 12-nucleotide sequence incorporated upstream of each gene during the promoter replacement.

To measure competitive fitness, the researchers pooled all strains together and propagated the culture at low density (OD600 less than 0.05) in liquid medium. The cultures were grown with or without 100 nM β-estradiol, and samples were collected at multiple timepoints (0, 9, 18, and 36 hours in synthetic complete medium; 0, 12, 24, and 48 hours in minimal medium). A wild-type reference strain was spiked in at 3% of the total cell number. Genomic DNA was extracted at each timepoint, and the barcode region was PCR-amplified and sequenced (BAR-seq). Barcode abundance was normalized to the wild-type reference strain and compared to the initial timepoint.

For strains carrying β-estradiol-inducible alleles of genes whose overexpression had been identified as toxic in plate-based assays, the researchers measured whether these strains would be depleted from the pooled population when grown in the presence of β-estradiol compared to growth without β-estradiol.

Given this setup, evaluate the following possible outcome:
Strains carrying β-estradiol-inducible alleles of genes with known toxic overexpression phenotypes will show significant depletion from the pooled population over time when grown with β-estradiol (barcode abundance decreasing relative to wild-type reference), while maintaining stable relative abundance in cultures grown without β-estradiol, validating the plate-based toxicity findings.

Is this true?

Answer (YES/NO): YES